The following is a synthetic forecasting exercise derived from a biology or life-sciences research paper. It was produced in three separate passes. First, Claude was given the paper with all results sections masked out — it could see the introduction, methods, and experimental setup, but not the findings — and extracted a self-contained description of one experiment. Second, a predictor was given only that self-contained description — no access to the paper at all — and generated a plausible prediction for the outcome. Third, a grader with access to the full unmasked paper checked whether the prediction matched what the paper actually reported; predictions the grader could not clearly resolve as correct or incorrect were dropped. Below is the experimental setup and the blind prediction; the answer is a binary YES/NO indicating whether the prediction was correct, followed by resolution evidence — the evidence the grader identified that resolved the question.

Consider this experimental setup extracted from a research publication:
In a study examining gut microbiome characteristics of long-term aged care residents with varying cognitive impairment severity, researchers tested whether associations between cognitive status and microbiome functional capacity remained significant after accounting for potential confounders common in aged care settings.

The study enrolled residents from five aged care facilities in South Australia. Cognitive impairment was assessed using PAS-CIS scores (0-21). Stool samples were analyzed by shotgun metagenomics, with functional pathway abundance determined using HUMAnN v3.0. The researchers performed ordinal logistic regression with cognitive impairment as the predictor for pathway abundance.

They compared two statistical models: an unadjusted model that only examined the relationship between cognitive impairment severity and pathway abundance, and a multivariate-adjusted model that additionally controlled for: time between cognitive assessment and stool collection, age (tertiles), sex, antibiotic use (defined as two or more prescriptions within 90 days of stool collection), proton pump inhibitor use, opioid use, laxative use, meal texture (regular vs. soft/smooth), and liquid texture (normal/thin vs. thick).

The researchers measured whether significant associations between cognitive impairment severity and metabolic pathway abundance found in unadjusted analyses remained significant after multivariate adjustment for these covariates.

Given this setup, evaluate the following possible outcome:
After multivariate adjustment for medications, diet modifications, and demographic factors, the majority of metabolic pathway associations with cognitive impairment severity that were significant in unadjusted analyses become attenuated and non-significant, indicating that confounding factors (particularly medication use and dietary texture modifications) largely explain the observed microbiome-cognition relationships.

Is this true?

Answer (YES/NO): NO